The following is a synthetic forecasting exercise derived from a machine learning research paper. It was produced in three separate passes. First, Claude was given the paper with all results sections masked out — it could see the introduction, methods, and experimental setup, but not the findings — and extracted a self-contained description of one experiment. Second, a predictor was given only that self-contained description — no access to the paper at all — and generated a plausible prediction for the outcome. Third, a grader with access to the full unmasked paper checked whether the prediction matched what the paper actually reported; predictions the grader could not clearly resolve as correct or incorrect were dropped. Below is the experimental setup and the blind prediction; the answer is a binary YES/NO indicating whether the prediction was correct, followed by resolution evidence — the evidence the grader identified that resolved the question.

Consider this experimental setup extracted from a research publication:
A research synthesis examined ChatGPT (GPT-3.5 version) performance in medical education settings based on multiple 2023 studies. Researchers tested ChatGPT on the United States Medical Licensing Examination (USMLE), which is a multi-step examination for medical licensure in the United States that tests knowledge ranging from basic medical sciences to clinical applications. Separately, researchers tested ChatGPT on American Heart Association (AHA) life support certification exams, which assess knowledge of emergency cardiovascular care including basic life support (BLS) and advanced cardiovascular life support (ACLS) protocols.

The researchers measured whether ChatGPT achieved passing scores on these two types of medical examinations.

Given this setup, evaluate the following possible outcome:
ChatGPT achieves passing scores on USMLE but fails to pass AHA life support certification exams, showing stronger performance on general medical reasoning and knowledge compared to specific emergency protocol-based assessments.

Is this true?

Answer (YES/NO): YES